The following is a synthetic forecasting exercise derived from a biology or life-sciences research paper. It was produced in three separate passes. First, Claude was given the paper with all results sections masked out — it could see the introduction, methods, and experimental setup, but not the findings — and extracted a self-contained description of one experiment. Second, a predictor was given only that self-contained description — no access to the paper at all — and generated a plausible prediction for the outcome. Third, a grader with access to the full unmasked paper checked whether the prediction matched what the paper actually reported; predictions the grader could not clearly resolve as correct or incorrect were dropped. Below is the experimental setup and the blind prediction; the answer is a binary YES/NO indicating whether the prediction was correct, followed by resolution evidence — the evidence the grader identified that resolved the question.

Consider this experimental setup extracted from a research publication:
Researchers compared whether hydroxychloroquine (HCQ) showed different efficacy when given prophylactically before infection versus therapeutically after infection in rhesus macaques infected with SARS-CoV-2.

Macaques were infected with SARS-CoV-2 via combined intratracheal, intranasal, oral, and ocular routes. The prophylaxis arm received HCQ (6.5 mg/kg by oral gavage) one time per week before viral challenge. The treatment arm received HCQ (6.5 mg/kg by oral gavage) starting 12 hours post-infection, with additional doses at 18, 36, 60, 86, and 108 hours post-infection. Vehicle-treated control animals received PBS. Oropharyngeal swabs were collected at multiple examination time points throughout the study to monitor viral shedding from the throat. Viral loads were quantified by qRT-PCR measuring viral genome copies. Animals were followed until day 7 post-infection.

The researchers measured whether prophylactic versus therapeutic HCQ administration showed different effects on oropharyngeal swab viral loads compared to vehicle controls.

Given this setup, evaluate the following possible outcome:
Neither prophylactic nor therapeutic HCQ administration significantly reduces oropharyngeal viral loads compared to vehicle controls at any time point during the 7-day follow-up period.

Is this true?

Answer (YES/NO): YES